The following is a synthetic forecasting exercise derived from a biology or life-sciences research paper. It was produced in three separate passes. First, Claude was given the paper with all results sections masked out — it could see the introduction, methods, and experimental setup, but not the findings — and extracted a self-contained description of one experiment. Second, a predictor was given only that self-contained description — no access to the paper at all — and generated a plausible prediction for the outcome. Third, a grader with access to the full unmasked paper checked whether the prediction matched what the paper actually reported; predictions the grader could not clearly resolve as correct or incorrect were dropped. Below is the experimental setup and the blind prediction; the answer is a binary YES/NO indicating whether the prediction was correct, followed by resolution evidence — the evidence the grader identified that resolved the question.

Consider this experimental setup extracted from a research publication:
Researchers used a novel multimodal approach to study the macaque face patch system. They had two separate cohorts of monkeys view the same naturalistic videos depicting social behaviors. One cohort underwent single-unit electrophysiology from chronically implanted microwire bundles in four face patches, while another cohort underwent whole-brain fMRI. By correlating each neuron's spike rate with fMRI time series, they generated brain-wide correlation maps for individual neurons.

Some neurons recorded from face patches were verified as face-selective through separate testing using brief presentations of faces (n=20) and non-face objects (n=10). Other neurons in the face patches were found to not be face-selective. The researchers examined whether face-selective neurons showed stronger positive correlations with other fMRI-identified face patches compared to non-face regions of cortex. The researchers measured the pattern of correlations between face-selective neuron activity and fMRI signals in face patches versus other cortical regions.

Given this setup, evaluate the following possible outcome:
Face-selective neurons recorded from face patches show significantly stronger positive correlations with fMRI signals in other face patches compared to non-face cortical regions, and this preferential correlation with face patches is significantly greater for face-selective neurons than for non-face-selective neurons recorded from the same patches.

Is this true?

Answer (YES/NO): NO